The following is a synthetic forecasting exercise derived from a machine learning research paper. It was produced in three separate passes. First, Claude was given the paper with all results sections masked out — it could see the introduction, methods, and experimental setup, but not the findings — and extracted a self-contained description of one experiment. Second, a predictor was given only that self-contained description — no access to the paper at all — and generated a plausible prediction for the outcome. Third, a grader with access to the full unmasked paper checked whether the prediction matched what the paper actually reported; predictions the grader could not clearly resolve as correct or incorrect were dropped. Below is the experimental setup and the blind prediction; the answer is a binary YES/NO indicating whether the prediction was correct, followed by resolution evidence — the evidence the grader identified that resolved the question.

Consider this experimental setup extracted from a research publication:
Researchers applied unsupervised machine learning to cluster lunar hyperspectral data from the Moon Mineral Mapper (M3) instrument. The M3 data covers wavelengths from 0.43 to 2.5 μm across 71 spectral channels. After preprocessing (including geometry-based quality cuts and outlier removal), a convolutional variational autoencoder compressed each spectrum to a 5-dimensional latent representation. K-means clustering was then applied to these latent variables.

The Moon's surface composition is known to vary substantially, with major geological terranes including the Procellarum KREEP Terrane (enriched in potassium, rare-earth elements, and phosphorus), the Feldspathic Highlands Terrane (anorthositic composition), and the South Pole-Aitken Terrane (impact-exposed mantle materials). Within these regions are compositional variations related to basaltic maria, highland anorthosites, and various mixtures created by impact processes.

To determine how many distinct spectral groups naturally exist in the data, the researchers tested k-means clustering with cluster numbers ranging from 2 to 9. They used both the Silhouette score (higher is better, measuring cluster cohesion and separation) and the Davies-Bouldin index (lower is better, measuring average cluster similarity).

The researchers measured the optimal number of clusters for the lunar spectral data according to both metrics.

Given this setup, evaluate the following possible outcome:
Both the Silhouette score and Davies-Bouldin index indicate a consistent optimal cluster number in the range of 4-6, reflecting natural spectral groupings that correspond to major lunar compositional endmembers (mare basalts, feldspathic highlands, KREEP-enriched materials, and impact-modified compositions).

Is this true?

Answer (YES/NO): YES